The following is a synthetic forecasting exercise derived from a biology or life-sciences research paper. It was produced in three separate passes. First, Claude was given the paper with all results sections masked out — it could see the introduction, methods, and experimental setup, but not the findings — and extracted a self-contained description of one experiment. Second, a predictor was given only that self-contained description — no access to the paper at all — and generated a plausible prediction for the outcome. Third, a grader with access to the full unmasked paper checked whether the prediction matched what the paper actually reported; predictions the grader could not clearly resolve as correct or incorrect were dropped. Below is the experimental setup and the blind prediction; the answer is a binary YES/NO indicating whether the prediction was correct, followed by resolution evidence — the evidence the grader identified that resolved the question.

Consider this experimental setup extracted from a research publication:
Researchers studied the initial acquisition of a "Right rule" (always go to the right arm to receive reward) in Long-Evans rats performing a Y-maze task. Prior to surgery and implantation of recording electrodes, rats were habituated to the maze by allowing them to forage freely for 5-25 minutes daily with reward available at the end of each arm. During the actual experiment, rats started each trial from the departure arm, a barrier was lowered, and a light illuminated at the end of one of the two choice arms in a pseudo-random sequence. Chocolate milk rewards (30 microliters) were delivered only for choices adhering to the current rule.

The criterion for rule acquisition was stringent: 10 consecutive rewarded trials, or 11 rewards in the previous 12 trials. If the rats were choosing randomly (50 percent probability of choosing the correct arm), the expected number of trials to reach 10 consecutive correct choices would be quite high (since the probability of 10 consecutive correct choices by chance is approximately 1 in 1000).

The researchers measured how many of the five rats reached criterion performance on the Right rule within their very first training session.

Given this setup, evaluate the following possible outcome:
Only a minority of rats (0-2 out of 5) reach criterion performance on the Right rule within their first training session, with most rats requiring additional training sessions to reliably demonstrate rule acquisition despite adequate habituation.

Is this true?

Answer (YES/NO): NO